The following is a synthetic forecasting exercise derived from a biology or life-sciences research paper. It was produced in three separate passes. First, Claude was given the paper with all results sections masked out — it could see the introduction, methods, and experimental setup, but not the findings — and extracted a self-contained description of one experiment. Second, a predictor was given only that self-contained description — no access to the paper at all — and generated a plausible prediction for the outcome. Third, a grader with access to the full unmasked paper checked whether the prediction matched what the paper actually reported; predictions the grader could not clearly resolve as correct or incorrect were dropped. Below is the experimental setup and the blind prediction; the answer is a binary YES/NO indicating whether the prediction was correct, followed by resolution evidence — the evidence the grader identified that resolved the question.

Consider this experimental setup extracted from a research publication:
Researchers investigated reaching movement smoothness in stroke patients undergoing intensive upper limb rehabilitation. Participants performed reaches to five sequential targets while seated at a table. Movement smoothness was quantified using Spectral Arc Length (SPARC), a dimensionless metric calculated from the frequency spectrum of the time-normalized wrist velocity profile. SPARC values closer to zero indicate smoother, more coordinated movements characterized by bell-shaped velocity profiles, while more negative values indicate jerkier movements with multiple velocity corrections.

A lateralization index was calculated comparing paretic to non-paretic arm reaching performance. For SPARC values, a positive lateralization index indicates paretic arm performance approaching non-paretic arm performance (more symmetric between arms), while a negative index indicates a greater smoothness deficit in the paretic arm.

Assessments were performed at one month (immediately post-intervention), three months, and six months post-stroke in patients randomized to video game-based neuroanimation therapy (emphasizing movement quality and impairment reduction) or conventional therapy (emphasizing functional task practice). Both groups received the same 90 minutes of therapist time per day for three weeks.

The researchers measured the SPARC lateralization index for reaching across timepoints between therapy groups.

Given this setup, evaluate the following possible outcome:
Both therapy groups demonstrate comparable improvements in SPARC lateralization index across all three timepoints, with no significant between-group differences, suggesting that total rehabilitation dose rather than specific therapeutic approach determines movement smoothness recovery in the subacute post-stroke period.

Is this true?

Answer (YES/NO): YES